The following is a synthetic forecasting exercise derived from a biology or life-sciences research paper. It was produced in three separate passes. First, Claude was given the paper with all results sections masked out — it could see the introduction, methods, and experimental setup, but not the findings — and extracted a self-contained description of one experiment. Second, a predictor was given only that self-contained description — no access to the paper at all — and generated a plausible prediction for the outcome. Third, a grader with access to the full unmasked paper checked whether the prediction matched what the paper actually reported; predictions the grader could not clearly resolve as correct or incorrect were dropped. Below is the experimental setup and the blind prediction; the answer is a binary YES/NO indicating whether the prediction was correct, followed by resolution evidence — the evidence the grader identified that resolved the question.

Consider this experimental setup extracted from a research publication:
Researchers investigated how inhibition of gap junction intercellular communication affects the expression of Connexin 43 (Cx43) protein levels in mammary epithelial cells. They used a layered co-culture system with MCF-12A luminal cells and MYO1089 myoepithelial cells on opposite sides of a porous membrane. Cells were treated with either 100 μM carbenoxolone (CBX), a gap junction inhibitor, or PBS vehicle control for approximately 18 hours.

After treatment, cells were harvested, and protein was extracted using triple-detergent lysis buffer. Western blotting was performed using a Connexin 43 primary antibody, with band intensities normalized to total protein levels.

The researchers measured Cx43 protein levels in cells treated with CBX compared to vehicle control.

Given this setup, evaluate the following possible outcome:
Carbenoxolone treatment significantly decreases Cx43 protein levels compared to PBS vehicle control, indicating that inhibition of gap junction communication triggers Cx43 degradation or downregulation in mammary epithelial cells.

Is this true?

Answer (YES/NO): YES